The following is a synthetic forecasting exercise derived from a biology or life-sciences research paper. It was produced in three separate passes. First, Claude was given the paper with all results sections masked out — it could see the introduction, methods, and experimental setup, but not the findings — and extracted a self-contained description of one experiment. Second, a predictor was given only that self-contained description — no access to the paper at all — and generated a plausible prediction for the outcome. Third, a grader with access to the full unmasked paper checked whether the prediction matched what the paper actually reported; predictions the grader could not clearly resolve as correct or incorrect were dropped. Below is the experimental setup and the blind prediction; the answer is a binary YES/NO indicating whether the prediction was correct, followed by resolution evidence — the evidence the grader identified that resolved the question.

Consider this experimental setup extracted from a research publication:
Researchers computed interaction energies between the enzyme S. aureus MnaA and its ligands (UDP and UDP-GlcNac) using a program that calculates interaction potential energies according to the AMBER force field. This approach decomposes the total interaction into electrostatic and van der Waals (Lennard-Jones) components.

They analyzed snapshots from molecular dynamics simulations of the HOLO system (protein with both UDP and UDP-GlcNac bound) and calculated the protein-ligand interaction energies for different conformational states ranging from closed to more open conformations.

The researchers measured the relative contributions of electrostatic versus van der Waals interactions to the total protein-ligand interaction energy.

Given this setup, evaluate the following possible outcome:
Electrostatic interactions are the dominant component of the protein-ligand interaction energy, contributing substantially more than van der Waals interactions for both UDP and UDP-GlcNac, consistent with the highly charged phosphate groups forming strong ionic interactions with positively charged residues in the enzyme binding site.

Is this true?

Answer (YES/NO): YES